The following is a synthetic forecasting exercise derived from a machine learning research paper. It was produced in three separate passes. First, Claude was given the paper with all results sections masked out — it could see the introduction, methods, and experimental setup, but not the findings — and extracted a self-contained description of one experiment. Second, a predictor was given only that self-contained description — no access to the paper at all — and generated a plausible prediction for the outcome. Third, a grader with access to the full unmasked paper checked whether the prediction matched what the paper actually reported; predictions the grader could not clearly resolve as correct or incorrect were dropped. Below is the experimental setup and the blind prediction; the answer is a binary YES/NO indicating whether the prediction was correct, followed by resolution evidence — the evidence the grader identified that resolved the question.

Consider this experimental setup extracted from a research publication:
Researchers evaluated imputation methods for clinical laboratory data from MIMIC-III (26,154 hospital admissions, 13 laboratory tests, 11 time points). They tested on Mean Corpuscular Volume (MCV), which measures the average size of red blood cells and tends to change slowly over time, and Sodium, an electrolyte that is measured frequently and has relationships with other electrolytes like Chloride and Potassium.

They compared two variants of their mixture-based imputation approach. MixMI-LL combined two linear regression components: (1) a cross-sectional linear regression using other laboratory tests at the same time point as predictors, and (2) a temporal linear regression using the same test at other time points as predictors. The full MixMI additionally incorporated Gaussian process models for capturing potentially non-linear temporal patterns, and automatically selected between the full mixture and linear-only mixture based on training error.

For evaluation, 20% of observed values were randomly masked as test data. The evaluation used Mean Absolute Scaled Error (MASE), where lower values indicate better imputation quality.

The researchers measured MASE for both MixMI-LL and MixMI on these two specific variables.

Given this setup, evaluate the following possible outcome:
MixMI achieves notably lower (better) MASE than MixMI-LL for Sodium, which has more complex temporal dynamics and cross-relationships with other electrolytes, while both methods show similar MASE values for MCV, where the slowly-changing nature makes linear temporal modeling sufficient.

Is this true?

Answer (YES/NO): NO